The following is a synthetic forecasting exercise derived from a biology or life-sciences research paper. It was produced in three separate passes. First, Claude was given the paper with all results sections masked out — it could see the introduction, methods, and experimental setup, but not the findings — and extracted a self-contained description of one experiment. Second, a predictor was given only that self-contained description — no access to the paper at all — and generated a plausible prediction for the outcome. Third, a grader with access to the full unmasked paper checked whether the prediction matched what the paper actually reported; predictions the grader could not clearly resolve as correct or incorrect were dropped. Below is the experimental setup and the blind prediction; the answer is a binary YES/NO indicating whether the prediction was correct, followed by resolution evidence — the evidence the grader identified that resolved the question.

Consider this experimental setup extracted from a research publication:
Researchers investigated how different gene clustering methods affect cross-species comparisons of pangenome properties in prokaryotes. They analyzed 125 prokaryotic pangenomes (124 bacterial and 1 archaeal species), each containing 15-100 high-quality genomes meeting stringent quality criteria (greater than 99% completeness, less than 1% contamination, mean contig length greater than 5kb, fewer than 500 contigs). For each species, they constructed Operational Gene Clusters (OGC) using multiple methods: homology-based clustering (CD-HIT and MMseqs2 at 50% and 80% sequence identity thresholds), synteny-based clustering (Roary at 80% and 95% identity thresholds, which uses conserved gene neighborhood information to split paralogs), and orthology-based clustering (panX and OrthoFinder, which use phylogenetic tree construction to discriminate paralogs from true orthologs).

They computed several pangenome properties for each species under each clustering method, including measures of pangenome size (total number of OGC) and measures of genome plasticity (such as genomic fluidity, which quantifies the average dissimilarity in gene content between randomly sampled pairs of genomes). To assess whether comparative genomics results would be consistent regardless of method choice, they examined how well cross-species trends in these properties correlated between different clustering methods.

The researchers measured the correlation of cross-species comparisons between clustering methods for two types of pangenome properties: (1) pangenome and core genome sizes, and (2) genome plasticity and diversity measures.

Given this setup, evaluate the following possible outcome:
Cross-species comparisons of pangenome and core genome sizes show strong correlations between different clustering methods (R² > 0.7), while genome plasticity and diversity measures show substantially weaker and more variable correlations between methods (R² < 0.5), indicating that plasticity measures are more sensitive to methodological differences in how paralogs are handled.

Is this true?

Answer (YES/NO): NO